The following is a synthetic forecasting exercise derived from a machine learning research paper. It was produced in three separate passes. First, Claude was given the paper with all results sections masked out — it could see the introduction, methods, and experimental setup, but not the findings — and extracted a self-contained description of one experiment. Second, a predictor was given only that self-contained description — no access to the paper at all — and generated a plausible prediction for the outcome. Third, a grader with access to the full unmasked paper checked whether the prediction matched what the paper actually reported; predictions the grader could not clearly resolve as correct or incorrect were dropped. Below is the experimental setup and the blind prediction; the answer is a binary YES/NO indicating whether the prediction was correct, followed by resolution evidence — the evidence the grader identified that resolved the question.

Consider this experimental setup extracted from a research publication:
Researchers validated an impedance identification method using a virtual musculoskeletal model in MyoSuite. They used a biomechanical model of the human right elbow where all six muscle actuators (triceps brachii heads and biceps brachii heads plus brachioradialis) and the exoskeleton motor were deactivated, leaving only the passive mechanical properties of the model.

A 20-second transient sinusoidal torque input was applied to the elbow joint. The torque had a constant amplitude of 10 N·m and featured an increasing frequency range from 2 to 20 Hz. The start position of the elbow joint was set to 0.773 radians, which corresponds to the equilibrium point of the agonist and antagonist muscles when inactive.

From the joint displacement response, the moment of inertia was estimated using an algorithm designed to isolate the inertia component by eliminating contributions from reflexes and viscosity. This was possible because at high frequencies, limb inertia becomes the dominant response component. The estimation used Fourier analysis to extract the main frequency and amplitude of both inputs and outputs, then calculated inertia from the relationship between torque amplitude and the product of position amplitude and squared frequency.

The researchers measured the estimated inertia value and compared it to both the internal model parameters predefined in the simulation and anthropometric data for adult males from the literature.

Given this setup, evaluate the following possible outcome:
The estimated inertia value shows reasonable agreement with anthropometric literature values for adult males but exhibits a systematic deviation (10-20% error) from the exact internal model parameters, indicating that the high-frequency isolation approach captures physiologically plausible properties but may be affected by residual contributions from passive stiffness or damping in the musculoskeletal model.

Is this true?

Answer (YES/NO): NO